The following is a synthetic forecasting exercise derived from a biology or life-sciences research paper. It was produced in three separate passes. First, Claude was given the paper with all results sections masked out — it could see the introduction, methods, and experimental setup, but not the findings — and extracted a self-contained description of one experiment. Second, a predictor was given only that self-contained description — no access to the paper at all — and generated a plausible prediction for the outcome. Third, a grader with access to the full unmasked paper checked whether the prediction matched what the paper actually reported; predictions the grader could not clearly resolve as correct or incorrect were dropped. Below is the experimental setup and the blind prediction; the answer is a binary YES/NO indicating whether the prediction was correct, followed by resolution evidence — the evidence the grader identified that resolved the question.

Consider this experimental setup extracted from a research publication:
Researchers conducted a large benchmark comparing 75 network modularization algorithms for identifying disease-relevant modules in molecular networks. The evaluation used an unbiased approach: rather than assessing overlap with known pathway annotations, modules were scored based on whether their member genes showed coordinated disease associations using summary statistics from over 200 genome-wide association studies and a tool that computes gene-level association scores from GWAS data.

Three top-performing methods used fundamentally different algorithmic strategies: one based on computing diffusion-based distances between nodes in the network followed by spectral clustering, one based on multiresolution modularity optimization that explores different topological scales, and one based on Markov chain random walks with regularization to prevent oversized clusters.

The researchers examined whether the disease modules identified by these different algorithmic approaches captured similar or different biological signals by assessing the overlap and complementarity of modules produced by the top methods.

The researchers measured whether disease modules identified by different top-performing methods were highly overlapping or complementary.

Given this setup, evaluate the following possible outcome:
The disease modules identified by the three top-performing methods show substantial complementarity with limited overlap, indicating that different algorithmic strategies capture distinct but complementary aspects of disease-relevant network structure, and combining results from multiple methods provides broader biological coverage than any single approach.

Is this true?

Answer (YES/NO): YES